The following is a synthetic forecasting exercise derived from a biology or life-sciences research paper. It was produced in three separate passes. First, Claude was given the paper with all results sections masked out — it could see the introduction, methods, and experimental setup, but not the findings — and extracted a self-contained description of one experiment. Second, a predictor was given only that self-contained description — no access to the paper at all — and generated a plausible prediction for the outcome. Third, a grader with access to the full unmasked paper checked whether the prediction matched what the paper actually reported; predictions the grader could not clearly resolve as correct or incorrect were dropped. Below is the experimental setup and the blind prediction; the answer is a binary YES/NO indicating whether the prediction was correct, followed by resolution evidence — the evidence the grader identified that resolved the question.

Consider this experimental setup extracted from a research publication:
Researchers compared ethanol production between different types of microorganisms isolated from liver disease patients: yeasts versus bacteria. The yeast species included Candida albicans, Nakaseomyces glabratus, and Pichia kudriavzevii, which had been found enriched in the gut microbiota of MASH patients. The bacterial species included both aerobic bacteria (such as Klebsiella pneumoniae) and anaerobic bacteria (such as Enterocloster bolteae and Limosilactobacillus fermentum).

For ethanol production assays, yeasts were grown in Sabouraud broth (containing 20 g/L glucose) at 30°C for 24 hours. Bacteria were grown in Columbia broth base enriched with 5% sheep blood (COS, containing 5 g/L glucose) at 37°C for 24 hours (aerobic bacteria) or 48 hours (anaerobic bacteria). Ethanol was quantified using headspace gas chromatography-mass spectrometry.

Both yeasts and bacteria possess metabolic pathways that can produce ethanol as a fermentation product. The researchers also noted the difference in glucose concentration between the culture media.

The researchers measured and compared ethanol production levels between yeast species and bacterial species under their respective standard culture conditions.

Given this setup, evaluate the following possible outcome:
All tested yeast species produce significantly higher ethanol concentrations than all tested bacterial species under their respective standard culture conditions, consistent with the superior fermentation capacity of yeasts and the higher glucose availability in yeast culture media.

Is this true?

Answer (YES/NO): YES